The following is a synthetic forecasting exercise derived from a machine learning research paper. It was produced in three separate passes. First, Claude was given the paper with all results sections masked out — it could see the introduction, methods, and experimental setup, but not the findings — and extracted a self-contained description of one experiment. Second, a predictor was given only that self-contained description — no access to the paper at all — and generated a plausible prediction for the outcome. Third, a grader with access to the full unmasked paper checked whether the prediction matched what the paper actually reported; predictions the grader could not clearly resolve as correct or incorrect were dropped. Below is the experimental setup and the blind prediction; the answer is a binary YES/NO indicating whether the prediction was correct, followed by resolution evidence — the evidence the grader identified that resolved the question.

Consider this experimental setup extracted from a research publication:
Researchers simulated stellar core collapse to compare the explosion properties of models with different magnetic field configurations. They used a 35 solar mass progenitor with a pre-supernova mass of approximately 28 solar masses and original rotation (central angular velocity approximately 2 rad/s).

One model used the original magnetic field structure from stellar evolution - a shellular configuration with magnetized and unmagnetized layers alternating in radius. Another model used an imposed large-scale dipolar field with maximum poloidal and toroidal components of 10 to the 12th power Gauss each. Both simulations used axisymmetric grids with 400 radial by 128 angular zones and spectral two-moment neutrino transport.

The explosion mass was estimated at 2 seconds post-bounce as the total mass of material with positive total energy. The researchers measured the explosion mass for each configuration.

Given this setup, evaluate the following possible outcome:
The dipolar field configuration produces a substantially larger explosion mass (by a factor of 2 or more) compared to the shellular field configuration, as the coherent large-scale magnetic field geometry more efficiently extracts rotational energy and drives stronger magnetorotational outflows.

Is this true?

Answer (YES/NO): YES